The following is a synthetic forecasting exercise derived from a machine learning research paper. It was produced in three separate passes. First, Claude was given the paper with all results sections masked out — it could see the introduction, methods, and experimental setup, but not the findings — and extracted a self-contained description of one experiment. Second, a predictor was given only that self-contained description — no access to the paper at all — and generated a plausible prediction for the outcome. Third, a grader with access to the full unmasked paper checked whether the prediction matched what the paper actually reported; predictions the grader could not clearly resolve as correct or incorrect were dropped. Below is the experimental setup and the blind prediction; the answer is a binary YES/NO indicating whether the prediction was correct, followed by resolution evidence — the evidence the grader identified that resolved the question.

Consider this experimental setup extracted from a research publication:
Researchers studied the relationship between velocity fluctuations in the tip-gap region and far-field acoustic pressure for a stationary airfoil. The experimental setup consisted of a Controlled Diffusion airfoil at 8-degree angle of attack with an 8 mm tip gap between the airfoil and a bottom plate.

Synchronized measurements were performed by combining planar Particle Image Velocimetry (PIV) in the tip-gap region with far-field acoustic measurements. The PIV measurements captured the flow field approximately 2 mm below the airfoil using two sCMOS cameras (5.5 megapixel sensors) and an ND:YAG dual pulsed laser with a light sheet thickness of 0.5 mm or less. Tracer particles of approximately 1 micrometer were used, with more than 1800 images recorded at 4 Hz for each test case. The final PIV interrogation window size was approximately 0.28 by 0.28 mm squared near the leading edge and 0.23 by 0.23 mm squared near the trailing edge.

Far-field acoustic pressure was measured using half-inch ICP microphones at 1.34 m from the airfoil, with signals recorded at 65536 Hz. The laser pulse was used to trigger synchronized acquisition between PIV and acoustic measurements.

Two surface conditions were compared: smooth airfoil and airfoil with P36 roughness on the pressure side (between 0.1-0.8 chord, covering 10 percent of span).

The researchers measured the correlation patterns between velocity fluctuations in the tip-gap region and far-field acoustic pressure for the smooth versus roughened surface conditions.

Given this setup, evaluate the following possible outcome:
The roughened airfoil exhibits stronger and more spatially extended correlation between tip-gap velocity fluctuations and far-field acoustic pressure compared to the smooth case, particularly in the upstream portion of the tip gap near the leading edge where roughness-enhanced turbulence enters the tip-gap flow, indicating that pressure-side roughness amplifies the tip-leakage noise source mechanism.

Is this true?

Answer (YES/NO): NO